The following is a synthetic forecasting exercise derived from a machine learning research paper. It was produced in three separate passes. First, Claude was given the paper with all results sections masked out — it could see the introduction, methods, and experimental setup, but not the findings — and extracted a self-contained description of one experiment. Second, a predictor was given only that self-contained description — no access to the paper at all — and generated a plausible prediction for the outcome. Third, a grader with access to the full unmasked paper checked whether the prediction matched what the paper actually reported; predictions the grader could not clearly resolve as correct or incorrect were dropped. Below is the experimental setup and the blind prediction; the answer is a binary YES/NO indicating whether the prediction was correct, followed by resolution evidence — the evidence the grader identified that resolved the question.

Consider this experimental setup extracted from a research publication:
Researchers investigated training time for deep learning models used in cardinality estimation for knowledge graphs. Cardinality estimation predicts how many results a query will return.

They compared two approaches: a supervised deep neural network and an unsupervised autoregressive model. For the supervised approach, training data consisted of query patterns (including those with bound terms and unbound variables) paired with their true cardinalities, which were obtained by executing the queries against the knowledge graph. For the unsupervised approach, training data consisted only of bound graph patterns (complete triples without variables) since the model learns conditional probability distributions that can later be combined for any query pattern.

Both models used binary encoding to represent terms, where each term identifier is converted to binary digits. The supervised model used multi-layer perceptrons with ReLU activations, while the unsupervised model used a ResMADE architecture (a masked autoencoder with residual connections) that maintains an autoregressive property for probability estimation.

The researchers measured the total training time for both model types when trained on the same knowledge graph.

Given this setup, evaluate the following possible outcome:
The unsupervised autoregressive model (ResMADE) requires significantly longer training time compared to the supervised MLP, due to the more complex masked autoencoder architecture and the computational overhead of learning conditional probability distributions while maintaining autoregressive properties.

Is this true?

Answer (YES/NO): YES